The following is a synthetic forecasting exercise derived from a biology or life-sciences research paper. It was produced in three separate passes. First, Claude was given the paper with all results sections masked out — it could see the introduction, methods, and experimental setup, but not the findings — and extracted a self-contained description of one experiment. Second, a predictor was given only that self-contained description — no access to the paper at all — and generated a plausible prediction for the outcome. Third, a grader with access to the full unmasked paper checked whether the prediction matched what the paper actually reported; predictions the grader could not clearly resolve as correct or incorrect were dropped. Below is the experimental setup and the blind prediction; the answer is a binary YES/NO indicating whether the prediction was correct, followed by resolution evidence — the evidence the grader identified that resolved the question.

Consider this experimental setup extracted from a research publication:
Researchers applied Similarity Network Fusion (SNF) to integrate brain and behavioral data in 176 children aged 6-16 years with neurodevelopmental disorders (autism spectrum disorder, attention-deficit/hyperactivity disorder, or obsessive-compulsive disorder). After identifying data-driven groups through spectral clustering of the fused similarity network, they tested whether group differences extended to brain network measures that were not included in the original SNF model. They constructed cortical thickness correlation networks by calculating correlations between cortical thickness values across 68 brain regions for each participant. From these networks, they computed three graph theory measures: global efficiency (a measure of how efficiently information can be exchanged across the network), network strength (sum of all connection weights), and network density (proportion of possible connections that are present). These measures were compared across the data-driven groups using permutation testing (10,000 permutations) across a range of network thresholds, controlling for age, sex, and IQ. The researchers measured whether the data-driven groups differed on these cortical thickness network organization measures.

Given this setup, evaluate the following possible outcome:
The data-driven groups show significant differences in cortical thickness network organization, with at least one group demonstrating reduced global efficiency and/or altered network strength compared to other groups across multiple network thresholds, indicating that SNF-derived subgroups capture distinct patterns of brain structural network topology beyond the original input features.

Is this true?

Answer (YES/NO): YES